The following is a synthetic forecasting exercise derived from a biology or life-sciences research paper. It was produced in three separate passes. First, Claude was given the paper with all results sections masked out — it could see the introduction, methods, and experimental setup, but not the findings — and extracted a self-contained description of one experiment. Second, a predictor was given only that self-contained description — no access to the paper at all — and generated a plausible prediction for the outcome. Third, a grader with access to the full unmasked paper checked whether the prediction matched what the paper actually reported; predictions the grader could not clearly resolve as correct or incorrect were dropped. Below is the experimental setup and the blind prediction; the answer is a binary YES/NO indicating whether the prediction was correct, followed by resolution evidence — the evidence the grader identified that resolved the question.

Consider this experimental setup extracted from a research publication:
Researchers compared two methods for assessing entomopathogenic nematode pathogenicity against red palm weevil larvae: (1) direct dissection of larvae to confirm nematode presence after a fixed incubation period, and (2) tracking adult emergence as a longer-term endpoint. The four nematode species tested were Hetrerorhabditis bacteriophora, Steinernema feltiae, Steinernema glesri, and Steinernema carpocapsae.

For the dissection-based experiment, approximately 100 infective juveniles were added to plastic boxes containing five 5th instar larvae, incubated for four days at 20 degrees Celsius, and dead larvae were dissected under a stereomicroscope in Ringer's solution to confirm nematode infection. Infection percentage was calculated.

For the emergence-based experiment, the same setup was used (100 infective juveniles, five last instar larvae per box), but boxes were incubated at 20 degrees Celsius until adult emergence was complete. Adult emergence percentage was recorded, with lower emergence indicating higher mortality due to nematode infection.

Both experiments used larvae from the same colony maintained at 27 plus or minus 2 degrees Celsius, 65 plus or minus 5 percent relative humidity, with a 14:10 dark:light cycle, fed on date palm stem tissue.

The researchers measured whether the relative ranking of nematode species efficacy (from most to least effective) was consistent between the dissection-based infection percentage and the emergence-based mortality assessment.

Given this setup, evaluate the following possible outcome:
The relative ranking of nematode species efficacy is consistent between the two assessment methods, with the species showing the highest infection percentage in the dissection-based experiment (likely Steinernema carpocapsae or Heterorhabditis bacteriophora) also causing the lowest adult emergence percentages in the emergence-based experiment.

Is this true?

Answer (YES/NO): YES